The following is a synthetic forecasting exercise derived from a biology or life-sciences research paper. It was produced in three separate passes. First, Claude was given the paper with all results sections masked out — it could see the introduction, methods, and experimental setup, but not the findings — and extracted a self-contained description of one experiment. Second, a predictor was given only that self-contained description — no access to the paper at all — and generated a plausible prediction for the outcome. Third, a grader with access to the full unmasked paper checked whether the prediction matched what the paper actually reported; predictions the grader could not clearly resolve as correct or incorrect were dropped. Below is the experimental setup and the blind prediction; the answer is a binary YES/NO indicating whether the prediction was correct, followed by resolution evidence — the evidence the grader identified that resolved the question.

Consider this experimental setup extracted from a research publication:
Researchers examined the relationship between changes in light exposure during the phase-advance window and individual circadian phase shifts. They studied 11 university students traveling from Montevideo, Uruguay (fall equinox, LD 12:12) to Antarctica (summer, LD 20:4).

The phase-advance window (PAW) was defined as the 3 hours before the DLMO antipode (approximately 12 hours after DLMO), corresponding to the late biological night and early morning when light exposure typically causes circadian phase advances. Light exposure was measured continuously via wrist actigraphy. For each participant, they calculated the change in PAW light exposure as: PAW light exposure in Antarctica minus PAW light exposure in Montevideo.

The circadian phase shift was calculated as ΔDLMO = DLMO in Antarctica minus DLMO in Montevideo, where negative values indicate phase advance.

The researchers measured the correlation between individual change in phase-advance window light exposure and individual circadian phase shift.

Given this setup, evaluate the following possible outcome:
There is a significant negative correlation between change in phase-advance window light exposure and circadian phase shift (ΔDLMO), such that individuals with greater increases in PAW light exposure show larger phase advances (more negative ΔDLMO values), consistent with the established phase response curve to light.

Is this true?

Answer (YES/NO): YES